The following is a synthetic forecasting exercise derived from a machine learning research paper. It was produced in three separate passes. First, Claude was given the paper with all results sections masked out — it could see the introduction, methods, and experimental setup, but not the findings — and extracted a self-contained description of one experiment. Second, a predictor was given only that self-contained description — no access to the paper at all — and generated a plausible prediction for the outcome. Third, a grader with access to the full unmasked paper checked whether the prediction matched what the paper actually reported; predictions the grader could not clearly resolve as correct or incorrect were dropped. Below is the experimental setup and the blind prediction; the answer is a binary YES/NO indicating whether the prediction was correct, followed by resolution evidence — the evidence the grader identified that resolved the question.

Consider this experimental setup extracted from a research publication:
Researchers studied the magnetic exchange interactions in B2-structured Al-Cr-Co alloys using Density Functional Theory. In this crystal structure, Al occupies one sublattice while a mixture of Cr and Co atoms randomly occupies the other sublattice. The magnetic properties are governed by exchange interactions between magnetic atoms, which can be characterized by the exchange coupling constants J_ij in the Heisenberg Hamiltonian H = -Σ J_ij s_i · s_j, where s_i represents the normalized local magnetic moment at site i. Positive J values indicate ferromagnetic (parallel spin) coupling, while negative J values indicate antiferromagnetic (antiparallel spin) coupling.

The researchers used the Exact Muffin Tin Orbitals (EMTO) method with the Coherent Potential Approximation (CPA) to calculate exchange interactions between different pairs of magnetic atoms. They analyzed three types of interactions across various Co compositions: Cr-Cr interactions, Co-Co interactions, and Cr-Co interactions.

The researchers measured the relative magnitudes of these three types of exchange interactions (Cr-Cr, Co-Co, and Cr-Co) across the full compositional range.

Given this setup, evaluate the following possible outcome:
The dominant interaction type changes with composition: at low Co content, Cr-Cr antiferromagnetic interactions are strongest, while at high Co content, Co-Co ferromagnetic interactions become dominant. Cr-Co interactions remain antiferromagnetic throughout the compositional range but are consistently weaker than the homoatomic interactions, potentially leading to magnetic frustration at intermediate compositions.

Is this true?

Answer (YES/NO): NO